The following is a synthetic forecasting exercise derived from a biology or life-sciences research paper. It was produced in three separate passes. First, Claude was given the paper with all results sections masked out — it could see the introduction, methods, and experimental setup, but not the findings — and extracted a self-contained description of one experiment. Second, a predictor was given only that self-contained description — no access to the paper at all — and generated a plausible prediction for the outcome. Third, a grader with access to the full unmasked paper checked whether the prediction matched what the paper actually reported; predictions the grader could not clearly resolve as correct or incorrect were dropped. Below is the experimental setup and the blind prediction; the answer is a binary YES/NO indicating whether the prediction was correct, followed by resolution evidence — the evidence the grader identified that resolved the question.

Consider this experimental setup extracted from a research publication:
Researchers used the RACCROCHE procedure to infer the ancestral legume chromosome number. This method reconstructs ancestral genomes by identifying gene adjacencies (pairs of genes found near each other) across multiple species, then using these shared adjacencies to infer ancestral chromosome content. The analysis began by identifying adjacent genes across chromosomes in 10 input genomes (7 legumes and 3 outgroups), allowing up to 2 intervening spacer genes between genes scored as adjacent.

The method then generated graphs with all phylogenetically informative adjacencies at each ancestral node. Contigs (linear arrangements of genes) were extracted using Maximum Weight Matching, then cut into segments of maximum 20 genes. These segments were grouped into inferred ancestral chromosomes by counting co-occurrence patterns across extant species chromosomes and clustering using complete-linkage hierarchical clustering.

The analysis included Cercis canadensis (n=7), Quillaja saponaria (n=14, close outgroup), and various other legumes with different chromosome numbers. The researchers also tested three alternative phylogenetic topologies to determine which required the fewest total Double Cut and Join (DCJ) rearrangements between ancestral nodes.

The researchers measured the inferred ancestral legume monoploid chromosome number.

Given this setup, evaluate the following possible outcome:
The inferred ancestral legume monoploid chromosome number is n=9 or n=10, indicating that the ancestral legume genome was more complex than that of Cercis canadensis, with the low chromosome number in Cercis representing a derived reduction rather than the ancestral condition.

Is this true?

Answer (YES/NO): NO